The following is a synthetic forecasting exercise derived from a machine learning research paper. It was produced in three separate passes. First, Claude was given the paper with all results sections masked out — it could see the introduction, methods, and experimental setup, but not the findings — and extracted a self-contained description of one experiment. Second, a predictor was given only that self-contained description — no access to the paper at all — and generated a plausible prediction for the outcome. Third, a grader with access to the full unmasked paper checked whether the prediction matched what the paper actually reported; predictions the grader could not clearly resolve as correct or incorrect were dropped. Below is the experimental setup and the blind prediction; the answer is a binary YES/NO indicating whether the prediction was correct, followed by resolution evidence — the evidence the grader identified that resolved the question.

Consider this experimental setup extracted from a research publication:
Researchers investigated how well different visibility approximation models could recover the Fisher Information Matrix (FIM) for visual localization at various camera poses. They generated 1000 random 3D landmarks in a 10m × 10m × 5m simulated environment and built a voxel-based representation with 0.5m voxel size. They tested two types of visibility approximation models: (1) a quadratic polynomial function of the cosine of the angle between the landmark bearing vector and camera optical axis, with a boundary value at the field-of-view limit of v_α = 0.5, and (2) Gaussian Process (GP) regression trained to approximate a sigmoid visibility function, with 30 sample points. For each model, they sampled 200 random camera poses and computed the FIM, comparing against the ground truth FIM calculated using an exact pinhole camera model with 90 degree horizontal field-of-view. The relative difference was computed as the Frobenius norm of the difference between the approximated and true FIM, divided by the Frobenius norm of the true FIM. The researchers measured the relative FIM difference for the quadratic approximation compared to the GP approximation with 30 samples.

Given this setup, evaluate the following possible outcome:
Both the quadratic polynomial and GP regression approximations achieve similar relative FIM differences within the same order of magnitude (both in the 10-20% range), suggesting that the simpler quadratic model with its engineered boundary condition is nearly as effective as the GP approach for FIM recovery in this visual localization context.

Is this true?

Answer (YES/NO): NO